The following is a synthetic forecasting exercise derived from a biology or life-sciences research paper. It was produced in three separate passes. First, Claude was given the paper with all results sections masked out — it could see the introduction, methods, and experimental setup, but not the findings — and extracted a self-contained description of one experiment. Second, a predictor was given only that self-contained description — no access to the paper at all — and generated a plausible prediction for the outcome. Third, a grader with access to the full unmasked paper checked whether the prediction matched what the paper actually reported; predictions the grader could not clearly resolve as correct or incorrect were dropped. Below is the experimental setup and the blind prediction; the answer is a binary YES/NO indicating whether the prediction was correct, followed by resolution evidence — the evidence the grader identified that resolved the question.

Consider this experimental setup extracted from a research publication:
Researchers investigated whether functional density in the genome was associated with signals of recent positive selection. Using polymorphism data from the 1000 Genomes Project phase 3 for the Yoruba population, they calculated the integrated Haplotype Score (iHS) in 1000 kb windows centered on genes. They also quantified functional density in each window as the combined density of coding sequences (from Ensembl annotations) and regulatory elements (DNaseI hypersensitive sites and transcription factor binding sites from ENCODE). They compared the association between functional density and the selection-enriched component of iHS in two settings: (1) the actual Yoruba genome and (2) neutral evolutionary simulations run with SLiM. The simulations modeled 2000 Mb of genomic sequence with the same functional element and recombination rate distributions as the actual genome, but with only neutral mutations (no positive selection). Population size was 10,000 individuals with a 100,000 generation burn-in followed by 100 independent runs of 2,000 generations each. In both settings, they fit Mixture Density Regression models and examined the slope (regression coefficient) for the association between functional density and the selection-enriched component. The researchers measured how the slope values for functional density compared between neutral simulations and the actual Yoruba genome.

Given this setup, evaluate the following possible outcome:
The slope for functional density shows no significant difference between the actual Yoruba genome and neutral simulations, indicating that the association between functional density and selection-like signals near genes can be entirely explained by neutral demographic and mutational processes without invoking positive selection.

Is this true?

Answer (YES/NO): NO